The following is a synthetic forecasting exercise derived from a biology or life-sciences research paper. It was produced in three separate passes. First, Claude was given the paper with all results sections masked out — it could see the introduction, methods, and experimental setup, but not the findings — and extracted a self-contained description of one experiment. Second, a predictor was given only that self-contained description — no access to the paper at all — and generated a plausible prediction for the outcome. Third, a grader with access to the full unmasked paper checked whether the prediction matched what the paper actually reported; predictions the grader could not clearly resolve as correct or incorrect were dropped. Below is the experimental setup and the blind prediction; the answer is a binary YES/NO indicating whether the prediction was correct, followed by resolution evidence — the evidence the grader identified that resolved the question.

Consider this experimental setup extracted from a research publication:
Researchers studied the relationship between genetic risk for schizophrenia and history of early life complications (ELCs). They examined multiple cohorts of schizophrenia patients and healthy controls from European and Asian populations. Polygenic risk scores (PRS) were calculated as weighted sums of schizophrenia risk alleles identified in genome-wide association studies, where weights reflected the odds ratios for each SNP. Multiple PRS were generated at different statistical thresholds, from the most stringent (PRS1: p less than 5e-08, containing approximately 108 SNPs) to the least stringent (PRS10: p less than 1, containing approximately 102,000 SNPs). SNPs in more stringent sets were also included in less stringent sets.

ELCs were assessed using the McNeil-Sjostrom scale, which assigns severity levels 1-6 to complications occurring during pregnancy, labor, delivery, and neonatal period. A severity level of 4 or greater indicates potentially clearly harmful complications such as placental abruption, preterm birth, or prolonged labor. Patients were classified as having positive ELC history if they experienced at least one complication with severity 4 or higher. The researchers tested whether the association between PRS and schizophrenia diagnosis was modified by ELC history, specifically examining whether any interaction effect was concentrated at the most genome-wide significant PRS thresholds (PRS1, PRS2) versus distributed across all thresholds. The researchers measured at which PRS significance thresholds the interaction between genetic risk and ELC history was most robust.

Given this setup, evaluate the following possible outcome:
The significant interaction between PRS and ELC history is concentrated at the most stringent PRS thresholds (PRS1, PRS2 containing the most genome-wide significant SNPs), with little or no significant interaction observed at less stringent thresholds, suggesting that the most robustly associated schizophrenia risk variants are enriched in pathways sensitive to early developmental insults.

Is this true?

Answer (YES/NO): YES